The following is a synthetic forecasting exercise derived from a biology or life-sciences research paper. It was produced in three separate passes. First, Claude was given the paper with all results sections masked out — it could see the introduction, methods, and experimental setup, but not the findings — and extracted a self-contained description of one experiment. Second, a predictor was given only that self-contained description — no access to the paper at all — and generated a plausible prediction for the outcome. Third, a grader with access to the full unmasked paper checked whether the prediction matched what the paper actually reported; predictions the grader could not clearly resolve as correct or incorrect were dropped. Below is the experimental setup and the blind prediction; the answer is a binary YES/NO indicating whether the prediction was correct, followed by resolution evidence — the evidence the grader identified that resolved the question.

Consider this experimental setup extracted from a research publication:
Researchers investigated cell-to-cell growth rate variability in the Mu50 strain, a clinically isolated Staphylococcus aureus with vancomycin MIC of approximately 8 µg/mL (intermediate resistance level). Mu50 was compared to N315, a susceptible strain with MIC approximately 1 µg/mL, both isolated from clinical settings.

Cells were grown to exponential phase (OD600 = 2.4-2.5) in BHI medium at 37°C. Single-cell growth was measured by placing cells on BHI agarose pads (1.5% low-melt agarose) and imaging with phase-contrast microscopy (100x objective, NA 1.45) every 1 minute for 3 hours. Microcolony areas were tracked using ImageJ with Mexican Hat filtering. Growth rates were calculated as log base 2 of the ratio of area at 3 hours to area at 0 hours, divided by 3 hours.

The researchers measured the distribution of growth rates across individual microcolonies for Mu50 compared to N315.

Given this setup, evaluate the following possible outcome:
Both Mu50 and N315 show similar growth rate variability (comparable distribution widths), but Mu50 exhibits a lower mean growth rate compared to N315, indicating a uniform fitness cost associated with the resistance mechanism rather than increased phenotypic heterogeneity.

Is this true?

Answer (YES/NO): YES